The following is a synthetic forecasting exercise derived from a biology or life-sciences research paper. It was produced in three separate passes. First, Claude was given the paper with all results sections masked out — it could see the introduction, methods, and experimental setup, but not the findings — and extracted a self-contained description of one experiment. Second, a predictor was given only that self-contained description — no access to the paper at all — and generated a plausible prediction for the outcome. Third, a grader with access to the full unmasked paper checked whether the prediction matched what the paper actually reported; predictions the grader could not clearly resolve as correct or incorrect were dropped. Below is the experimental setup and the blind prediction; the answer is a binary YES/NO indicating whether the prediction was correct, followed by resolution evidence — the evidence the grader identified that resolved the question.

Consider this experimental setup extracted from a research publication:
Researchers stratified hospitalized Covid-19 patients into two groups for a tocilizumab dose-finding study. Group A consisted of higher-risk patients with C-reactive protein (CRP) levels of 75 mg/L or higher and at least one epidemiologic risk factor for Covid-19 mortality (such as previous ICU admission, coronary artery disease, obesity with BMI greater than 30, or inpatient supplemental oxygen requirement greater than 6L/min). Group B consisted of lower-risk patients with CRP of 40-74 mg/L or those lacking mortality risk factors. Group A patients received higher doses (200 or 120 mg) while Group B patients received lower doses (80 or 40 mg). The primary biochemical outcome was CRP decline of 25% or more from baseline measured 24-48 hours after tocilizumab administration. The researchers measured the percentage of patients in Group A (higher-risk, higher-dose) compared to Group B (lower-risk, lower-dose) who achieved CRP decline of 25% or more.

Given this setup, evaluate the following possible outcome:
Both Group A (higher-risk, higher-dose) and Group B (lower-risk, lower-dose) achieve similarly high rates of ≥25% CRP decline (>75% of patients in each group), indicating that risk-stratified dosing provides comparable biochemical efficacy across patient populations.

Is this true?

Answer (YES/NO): YES